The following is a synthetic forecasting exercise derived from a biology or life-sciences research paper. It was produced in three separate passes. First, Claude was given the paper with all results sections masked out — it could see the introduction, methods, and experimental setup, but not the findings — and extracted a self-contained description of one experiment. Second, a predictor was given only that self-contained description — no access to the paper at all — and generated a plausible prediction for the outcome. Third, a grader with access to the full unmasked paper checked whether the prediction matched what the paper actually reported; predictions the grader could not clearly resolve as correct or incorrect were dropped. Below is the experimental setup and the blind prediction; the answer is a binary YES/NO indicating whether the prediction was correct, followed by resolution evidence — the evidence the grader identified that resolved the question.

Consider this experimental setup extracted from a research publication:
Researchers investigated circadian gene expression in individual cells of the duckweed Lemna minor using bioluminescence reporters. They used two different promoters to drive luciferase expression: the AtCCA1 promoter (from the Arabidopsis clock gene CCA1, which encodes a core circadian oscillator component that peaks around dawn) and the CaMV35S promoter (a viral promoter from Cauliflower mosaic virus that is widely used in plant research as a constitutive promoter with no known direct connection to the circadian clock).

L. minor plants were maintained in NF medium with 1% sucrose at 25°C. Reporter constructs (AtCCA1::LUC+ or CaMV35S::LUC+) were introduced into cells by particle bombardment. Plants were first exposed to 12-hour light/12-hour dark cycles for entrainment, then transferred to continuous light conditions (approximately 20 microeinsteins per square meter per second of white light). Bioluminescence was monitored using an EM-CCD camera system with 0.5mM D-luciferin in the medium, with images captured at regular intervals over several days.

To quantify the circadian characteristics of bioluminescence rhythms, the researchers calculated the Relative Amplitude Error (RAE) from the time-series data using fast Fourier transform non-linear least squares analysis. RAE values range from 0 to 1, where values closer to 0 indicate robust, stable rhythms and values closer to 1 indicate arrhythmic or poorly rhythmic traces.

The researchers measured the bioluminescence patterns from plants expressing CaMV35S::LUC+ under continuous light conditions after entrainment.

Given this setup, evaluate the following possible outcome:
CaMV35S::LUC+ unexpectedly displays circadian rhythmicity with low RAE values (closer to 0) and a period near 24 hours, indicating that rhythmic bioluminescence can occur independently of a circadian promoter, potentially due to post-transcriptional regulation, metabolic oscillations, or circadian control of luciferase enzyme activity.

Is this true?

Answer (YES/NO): YES